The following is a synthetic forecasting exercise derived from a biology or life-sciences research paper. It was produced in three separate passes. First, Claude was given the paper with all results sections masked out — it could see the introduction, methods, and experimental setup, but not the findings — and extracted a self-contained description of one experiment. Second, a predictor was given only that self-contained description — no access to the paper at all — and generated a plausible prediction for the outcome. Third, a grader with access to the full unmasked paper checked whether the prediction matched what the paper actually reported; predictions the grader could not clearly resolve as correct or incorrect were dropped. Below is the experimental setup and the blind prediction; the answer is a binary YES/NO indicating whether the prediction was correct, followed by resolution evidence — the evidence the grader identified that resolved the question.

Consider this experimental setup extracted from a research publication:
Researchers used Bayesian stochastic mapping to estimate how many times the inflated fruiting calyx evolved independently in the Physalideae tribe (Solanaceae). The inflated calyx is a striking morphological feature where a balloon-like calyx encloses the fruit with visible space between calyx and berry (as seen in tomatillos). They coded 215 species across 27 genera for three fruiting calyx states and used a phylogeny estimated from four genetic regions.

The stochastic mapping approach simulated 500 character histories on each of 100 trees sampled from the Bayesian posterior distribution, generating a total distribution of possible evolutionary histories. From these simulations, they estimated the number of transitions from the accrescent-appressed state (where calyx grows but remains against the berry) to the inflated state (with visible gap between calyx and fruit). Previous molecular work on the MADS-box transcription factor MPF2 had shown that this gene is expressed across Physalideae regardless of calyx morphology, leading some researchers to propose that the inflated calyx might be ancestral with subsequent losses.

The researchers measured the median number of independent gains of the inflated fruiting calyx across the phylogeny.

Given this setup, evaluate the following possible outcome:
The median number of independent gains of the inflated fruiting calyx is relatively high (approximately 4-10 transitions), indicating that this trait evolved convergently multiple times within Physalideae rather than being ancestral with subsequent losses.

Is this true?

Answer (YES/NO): NO